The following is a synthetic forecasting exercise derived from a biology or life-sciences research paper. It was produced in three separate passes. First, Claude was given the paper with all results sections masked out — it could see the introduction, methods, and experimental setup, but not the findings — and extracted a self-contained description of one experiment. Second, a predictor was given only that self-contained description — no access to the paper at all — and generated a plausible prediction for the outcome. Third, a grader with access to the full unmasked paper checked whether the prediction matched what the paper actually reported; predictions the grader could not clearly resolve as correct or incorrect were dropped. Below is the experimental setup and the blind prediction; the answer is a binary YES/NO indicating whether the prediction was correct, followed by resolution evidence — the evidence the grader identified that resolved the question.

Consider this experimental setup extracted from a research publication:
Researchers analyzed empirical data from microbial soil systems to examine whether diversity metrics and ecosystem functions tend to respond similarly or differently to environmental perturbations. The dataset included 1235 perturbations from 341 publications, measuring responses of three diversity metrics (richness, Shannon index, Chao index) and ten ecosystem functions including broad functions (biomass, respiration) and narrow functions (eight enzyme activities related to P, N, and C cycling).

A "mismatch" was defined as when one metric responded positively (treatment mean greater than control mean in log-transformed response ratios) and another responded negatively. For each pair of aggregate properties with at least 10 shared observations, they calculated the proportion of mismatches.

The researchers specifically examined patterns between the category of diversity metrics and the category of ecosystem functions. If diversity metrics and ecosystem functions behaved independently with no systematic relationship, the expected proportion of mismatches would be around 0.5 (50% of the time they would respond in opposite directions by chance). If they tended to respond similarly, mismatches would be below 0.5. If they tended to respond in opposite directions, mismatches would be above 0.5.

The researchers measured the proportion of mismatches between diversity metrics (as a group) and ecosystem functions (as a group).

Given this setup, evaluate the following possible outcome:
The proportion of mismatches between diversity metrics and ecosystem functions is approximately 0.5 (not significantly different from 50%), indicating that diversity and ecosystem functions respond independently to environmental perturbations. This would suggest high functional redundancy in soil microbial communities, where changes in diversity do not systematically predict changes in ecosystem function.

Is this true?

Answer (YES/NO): NO